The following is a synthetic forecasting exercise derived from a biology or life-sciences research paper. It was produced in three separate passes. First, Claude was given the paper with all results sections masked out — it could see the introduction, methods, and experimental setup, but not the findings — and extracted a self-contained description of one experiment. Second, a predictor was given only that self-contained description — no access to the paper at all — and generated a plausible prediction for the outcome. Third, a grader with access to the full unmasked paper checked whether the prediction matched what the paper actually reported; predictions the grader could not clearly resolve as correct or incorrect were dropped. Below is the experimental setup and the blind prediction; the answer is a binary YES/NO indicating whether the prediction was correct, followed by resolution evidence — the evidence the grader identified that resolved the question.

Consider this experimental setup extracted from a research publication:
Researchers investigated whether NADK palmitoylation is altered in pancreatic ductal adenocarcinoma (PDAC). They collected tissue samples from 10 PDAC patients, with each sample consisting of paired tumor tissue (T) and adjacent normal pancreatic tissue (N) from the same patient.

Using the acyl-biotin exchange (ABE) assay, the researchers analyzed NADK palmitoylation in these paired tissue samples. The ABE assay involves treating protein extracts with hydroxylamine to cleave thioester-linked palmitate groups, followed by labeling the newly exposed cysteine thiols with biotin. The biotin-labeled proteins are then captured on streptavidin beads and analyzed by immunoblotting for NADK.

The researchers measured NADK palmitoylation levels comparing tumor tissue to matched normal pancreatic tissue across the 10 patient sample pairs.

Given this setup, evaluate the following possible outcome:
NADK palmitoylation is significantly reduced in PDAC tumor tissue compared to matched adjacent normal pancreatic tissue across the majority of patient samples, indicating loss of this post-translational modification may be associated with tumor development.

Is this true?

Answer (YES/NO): NO